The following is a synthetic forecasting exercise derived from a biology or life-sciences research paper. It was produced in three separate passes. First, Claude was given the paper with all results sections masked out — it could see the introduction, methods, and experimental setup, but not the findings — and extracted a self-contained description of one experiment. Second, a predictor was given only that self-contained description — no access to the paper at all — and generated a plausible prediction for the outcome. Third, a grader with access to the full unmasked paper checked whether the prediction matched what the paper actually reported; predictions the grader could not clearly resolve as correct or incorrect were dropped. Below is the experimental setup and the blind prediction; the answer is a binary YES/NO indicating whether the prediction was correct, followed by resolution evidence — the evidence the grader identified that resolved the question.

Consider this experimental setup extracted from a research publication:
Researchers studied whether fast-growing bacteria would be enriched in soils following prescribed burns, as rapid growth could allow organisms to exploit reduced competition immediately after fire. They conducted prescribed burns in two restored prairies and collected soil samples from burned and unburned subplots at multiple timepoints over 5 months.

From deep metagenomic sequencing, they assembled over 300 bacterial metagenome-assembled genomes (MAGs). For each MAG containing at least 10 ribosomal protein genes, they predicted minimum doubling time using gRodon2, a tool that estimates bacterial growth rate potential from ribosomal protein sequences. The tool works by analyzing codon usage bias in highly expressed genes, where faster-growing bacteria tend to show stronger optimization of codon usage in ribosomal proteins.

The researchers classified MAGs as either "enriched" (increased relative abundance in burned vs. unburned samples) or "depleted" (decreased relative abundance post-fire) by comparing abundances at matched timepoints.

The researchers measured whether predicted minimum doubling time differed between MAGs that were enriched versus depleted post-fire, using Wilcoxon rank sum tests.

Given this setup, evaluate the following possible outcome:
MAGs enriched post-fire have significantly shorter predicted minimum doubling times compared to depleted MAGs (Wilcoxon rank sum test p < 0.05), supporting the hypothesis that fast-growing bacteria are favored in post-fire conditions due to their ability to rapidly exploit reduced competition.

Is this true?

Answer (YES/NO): NO